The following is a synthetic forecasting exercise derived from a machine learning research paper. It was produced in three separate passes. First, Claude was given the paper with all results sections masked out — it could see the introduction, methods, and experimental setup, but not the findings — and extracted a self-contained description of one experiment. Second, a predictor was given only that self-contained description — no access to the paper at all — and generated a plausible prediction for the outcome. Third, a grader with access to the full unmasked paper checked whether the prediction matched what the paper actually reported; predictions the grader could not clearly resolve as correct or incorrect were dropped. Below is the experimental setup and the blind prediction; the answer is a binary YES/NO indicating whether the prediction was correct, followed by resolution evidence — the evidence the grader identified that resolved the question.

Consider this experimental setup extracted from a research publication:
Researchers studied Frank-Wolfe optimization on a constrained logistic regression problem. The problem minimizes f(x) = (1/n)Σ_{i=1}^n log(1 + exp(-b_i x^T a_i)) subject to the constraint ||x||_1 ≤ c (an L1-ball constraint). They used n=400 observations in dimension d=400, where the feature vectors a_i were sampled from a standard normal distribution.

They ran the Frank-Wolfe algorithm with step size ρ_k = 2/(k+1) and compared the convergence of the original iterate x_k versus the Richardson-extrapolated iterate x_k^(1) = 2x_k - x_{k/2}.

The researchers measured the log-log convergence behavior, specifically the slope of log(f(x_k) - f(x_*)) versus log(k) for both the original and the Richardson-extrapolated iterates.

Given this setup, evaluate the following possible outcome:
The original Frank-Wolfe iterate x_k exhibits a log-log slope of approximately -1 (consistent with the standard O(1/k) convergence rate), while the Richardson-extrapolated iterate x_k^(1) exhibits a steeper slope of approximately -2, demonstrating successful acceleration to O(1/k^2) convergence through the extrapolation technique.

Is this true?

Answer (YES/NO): NO